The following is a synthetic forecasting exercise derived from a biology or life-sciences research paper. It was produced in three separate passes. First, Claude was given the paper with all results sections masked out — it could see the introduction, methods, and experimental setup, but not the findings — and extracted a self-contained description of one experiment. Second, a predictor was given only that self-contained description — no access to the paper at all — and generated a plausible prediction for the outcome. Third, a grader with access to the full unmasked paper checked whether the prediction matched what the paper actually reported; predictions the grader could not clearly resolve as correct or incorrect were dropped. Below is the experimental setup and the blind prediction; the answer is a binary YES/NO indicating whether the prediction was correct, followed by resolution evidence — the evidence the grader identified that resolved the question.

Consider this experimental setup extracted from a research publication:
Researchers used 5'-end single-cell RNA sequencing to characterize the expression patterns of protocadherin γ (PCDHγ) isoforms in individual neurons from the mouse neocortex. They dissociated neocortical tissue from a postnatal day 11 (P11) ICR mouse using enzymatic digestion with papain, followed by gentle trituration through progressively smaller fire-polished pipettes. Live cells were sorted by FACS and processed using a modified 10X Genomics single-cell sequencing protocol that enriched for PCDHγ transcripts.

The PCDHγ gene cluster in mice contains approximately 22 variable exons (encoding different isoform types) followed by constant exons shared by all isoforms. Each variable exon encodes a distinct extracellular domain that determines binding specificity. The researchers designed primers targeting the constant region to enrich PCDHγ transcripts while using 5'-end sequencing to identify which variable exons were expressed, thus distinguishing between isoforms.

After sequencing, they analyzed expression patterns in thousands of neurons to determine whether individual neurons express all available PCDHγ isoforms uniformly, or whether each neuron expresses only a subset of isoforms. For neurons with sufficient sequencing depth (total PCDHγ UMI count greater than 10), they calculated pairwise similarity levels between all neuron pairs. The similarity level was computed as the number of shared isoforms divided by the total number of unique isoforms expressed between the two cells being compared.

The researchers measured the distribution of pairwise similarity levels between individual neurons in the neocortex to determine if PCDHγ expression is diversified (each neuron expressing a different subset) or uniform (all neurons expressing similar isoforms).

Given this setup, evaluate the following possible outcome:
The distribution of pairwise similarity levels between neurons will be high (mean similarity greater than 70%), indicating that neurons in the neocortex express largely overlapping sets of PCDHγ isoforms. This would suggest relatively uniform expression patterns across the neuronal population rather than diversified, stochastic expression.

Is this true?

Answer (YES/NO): NO